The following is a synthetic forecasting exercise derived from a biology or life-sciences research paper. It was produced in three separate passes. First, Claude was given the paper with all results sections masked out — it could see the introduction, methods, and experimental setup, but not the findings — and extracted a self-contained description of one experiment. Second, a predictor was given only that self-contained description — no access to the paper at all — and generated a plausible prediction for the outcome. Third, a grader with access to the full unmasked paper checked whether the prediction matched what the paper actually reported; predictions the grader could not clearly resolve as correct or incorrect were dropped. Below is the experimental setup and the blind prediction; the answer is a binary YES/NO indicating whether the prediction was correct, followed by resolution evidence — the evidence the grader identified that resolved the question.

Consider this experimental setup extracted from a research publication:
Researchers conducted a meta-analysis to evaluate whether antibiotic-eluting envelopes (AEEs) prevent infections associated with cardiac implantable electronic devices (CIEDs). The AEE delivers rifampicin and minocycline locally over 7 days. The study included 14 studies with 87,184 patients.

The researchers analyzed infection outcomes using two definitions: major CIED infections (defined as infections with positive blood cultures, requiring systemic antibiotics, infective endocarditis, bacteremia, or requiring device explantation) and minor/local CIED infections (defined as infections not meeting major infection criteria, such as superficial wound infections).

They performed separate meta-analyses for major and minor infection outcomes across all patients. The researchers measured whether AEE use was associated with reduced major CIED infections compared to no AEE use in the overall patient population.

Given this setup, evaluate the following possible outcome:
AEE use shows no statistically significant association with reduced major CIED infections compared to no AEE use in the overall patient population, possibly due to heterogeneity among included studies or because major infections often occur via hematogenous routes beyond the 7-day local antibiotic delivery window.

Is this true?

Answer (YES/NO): YES